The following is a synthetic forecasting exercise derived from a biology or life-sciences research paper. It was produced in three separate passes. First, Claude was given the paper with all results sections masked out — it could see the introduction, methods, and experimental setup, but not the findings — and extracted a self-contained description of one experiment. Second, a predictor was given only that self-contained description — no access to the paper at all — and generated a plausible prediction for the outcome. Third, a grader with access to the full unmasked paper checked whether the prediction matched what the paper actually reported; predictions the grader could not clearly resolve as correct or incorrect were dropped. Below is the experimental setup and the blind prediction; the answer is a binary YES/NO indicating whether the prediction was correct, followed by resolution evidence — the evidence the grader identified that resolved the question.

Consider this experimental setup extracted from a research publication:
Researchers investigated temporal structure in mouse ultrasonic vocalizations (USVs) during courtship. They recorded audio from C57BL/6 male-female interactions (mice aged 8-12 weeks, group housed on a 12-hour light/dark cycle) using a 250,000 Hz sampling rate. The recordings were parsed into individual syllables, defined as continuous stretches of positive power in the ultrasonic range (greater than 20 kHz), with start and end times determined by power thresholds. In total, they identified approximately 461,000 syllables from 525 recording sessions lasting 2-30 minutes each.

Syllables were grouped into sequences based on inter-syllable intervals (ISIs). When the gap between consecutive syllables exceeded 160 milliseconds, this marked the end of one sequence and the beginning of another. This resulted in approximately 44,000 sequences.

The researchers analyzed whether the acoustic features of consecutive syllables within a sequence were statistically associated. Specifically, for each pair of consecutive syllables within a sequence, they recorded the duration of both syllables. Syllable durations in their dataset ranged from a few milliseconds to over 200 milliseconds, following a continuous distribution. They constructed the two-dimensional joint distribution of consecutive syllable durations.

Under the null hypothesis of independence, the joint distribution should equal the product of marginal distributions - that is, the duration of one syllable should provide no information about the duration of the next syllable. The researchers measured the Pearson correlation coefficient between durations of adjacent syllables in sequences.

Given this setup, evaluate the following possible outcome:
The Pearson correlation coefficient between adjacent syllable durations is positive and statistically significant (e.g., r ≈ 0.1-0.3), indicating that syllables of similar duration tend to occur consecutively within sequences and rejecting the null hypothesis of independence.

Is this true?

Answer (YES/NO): NO